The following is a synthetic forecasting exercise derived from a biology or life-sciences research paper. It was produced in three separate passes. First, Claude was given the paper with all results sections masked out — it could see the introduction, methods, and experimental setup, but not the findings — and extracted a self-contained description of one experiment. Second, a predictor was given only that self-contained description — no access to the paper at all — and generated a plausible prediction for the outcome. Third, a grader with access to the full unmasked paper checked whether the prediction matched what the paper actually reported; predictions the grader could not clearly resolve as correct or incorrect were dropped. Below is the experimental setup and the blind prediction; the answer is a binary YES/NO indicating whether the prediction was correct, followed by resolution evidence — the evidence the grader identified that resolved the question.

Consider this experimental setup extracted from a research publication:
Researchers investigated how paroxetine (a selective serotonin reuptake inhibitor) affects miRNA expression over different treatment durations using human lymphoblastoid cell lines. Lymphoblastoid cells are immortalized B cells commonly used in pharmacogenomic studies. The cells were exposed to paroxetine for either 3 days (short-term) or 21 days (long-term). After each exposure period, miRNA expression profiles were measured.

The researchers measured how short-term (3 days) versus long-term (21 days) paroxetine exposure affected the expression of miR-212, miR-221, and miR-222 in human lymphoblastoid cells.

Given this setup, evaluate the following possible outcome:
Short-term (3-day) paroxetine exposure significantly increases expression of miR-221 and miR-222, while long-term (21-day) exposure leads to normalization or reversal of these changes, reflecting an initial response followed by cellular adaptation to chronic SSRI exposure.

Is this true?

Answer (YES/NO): NO